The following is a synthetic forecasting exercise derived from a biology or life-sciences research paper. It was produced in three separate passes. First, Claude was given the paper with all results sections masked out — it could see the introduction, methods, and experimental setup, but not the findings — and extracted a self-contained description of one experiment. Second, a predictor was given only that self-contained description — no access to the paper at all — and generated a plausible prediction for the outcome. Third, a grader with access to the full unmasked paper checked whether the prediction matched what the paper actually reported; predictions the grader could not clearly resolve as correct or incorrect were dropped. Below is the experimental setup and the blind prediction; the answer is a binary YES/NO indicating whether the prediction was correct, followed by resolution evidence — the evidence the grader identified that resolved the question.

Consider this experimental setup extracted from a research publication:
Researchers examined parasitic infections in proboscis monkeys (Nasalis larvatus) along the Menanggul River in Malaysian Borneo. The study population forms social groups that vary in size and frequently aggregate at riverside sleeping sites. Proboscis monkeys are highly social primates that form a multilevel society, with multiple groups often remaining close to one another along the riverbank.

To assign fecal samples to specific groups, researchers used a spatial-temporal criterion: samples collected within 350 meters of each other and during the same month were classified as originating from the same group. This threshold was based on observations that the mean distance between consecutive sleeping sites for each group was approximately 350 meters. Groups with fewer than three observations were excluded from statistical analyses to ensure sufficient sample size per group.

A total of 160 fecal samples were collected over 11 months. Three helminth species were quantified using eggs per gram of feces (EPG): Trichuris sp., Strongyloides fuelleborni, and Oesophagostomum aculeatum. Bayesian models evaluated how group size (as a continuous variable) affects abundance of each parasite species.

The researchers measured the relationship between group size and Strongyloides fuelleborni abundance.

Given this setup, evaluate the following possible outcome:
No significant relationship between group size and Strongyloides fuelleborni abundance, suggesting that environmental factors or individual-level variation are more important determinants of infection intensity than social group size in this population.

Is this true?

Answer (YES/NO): NO